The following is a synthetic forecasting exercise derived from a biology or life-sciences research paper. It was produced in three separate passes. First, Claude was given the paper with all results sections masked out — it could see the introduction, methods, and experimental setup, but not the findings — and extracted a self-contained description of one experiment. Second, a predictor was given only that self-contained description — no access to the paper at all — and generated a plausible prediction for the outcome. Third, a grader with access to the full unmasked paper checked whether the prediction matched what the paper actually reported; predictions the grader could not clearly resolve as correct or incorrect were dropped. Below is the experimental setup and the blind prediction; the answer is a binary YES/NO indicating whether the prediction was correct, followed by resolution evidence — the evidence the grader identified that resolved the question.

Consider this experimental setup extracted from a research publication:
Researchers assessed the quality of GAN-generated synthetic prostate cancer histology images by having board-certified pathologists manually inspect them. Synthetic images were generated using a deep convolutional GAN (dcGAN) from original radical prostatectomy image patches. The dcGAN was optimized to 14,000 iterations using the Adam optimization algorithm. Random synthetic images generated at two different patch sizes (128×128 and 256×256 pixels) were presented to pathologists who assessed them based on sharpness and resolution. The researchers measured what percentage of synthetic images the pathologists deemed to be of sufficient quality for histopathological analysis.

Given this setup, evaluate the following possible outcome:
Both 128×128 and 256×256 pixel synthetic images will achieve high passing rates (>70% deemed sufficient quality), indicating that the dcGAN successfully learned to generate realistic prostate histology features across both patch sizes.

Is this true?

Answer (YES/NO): YES